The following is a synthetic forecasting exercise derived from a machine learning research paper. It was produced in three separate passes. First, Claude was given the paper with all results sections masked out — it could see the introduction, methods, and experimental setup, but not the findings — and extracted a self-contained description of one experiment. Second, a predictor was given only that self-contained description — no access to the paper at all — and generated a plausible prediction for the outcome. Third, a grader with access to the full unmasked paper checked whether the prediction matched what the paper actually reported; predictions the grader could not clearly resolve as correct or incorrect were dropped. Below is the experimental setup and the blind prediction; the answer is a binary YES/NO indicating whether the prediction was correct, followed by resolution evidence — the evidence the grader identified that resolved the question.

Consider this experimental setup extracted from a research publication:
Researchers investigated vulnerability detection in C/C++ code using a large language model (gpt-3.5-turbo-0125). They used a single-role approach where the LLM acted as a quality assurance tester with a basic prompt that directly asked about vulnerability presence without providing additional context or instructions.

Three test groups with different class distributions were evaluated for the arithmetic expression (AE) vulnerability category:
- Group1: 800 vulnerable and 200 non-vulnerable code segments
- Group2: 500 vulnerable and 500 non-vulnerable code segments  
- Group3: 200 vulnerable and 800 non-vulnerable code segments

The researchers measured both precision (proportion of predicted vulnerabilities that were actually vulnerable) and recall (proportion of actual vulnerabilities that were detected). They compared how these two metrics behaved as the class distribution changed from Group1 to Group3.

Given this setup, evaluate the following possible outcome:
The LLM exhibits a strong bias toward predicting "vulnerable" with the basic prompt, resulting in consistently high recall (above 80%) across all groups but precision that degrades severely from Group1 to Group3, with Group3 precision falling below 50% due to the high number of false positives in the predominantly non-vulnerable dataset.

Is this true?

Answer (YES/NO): NO